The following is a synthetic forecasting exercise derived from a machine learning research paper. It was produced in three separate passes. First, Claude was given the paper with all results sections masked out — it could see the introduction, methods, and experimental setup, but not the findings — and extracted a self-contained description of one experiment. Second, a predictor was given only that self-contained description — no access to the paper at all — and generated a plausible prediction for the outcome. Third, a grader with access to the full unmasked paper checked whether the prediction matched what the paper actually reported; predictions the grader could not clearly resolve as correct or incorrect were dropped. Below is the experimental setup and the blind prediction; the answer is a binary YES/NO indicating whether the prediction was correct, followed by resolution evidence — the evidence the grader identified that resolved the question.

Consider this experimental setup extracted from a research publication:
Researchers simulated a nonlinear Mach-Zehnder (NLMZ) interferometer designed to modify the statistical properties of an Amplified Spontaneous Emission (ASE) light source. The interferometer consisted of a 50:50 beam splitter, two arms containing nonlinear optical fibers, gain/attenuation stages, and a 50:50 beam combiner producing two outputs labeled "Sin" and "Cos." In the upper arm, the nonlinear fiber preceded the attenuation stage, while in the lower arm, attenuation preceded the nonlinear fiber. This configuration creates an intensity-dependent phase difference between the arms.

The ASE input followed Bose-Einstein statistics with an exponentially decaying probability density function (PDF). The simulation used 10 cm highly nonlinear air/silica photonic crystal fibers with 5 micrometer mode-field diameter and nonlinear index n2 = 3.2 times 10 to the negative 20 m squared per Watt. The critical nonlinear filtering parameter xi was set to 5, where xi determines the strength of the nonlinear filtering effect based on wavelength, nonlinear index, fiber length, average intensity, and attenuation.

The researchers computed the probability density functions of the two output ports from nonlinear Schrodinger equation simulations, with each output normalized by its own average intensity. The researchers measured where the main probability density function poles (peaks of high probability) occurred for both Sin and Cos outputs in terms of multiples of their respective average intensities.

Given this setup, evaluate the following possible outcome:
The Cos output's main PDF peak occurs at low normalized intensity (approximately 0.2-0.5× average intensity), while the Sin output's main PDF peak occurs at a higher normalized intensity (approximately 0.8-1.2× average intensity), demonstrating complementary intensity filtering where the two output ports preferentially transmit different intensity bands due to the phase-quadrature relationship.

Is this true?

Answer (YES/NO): NO